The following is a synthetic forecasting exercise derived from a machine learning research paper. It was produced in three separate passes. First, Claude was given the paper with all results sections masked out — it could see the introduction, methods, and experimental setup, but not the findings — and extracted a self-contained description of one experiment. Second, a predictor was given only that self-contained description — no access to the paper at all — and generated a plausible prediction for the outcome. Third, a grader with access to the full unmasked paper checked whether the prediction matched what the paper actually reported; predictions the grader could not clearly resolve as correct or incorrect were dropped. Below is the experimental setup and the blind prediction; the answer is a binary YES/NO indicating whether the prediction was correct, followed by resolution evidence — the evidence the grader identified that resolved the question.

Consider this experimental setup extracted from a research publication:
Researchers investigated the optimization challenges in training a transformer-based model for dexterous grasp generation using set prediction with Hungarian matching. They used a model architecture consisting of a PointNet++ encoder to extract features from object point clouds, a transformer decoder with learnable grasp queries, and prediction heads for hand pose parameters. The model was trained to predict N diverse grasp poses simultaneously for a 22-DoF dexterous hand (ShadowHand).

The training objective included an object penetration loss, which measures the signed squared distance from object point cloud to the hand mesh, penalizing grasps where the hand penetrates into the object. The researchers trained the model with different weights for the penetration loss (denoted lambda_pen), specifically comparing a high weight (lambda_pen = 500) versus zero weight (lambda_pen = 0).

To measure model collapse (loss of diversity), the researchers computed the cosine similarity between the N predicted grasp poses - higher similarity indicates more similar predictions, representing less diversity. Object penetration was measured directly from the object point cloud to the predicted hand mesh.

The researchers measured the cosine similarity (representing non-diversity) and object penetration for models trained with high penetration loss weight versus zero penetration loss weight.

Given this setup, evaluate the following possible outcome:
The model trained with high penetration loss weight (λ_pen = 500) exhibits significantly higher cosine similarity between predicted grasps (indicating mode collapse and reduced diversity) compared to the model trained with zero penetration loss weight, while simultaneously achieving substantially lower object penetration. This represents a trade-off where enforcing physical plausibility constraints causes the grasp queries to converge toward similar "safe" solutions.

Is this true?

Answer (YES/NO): YES